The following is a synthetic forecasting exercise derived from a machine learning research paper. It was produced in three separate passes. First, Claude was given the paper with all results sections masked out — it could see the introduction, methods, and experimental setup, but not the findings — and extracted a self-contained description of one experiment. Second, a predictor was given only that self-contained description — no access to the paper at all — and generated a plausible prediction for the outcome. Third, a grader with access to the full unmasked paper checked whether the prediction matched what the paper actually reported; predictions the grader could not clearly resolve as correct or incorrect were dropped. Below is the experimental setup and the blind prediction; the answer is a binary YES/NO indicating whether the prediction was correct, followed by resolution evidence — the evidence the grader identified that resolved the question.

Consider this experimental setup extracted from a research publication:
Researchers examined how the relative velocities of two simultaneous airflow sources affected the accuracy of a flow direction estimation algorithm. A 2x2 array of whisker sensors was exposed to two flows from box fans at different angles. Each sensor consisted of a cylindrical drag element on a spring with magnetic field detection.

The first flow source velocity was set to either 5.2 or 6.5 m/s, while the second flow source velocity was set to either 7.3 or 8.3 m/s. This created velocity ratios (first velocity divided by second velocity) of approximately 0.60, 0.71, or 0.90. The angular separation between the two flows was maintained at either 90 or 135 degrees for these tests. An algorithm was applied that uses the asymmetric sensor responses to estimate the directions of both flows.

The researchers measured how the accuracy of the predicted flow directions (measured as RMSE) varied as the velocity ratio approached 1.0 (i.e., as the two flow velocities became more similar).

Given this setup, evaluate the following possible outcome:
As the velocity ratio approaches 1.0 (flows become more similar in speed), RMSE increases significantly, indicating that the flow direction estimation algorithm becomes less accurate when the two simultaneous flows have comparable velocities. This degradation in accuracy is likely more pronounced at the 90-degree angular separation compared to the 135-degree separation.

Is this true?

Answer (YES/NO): NO